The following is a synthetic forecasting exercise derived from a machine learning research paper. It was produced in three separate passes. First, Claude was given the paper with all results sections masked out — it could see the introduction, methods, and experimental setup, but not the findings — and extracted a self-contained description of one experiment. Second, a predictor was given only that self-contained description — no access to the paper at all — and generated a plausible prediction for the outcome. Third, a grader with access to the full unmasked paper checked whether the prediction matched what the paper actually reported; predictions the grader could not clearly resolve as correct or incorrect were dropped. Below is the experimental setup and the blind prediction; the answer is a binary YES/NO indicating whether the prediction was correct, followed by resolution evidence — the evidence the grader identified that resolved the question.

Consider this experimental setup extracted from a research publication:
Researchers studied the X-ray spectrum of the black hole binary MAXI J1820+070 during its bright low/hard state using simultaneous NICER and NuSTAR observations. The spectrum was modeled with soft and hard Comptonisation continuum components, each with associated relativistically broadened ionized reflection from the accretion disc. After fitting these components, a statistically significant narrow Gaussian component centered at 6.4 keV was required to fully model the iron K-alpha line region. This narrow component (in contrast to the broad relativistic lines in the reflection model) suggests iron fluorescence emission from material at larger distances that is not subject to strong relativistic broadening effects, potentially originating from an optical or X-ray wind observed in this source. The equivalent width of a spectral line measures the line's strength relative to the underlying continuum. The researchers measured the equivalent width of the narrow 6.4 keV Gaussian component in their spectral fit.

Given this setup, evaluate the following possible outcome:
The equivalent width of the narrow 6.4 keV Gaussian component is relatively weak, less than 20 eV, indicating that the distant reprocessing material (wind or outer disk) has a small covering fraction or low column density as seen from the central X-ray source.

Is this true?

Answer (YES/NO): YES